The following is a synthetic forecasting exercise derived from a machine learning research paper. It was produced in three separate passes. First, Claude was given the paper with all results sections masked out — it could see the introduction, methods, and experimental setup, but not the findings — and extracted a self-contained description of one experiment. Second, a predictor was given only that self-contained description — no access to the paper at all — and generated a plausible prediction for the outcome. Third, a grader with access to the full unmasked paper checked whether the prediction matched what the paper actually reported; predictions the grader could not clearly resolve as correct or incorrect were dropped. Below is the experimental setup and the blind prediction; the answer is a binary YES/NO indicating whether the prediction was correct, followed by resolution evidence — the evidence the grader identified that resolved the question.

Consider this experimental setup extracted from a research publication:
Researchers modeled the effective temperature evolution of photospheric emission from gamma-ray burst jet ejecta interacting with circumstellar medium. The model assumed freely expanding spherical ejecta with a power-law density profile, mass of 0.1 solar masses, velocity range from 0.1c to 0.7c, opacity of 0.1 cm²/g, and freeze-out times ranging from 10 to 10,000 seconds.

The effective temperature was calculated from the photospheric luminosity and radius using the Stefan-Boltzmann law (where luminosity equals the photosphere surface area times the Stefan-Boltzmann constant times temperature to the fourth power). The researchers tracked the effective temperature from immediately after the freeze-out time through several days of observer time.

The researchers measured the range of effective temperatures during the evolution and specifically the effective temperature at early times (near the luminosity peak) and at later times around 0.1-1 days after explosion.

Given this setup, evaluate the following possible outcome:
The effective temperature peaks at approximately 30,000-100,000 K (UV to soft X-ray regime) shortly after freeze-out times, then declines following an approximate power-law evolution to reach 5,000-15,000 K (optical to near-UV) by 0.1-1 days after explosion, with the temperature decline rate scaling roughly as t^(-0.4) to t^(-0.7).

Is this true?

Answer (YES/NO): NO